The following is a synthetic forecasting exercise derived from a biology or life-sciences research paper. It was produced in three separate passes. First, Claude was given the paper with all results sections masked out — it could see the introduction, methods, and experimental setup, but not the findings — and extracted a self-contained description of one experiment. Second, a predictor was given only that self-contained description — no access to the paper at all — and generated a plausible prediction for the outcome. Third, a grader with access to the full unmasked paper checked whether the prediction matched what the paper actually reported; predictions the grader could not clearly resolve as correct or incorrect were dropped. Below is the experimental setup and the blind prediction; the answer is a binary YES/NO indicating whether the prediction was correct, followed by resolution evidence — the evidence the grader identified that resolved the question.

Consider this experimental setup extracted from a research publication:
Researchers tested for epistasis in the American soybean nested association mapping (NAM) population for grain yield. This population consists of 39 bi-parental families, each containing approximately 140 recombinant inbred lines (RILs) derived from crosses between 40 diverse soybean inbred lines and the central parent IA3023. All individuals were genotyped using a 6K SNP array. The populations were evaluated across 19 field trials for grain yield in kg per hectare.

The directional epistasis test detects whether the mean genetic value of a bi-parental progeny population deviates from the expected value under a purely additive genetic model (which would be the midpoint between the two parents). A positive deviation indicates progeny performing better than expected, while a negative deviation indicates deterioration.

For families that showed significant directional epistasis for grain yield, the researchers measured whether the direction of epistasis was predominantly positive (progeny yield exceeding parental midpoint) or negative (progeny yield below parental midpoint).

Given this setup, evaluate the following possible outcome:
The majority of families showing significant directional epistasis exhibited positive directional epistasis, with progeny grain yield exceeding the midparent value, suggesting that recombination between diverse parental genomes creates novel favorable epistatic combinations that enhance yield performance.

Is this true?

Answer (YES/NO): NO